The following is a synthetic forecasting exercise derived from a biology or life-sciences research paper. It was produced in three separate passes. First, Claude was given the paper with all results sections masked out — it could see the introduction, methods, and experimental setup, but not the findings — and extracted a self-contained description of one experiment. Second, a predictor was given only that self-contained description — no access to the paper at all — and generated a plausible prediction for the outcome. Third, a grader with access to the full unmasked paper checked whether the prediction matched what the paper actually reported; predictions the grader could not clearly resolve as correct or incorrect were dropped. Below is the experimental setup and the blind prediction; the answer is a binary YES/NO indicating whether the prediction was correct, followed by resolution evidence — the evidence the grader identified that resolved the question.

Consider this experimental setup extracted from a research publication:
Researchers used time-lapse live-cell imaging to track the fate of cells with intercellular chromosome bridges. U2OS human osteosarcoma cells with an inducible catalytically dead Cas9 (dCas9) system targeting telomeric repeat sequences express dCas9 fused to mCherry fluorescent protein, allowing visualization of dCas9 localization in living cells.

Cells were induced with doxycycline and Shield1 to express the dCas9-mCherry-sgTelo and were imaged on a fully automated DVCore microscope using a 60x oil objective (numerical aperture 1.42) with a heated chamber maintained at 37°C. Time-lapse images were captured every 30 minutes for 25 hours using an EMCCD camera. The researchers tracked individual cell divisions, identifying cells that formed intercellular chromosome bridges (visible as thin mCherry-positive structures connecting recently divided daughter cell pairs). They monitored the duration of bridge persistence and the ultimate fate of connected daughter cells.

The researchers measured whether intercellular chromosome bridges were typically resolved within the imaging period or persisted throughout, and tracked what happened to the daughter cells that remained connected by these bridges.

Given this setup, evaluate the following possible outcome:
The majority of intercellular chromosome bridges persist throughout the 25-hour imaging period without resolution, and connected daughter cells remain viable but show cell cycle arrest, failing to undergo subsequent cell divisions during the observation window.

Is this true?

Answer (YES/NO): NO